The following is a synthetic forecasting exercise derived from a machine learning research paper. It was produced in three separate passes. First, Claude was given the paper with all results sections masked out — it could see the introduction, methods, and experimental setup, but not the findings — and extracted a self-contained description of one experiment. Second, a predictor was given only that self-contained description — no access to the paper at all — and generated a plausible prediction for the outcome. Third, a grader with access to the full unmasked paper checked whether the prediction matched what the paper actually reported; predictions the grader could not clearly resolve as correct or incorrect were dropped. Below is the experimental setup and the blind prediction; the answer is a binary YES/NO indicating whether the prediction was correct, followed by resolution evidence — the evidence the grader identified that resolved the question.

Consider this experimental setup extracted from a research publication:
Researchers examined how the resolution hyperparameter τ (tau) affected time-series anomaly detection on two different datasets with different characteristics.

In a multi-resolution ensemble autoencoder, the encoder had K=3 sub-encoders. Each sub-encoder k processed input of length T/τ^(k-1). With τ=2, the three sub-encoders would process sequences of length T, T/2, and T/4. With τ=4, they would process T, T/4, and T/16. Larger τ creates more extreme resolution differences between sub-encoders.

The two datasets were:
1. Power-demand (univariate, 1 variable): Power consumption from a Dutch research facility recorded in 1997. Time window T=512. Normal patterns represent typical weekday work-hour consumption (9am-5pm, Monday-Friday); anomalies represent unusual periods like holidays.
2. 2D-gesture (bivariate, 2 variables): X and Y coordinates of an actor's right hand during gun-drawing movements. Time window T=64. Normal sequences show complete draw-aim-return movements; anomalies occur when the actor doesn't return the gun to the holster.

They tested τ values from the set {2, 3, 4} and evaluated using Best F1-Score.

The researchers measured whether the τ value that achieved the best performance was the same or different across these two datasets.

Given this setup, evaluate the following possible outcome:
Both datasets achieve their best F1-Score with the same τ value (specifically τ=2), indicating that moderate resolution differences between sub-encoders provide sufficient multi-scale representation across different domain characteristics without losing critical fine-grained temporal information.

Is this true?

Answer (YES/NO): NO